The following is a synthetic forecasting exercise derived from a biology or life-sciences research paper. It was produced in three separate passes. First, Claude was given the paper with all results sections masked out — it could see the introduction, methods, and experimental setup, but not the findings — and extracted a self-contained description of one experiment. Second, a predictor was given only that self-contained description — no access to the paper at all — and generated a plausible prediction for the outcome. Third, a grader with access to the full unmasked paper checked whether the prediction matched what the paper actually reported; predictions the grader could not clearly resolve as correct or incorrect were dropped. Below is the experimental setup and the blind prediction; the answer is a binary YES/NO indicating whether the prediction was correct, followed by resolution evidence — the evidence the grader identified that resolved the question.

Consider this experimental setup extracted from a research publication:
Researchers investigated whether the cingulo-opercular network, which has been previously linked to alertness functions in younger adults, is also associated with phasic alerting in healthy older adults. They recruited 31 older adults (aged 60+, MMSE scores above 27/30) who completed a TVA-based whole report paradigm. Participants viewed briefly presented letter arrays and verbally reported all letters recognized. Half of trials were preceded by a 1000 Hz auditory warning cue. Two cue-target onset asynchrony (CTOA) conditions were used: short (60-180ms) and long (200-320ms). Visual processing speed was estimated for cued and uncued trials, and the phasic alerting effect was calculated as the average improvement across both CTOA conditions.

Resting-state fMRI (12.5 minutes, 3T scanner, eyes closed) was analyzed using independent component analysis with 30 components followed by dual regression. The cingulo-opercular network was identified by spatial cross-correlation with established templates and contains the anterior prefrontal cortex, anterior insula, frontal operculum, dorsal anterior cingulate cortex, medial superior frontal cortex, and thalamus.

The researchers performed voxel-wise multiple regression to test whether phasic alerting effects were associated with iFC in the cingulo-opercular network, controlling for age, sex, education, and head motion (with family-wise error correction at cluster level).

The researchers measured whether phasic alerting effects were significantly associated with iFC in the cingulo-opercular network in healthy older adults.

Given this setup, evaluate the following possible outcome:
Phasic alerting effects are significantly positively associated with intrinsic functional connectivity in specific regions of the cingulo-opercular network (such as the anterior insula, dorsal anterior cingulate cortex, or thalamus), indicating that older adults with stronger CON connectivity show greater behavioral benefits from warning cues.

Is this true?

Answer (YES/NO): NO